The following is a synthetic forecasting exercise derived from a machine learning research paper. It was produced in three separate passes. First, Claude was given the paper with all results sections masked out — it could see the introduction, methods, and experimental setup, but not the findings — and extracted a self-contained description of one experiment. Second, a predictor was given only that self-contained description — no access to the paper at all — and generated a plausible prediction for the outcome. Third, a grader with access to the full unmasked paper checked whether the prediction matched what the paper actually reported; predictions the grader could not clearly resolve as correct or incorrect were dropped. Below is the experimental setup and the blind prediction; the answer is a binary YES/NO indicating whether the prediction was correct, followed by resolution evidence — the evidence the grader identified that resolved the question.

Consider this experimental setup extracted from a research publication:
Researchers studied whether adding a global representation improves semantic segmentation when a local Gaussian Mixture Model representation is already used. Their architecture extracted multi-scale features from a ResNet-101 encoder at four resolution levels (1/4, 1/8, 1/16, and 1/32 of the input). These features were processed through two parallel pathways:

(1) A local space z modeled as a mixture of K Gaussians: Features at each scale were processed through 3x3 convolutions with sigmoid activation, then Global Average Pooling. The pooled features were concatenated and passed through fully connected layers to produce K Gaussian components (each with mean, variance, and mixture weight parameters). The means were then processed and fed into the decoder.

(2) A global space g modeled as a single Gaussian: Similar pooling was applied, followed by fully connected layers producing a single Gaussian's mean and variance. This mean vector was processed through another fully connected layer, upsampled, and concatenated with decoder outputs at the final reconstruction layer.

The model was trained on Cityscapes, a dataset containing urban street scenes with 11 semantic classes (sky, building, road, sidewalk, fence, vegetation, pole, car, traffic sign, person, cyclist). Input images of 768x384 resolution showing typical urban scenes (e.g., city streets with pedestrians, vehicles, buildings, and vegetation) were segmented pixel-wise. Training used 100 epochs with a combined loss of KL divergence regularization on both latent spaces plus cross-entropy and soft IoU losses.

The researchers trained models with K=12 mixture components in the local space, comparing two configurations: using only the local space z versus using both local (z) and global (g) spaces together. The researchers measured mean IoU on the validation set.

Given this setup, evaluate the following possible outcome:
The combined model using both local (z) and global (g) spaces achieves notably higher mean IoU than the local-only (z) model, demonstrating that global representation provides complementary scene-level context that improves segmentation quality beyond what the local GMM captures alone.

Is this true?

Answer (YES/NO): YES